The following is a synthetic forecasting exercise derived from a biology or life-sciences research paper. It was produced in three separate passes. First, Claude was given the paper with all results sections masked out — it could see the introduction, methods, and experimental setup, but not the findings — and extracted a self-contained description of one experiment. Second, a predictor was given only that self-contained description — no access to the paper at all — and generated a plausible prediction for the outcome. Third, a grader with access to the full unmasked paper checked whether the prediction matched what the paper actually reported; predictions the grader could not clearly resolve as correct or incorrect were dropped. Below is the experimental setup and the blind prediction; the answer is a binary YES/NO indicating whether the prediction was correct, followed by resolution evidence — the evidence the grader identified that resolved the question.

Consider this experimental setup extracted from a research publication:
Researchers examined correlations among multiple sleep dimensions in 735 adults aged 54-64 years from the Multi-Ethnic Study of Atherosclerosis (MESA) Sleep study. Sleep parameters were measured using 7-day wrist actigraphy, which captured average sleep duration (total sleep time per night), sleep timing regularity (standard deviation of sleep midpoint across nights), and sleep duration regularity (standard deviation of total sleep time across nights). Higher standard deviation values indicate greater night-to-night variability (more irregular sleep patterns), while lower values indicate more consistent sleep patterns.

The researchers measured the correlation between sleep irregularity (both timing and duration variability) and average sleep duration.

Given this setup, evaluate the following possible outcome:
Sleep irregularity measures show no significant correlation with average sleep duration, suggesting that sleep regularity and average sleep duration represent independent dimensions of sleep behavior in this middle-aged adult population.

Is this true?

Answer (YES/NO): NO